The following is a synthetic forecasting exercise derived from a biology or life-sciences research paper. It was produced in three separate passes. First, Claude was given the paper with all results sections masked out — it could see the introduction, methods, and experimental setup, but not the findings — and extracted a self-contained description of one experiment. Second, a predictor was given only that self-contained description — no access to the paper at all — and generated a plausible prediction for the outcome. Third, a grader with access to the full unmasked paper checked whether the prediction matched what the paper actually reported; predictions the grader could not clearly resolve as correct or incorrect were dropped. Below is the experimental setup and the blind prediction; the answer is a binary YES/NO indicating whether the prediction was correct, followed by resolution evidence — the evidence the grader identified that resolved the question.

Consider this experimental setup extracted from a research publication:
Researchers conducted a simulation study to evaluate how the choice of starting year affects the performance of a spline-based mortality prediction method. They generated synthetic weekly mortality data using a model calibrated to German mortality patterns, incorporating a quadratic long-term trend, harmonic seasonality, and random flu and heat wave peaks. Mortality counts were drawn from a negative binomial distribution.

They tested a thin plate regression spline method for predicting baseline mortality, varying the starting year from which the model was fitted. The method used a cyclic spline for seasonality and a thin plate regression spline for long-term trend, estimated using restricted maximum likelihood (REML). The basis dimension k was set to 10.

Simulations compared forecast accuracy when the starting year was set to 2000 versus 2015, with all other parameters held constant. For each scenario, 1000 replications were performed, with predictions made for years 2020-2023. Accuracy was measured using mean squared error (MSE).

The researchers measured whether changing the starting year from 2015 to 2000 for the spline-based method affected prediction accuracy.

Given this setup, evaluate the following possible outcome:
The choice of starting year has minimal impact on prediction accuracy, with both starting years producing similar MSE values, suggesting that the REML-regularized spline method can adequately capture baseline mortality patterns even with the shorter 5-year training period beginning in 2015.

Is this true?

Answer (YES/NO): NO